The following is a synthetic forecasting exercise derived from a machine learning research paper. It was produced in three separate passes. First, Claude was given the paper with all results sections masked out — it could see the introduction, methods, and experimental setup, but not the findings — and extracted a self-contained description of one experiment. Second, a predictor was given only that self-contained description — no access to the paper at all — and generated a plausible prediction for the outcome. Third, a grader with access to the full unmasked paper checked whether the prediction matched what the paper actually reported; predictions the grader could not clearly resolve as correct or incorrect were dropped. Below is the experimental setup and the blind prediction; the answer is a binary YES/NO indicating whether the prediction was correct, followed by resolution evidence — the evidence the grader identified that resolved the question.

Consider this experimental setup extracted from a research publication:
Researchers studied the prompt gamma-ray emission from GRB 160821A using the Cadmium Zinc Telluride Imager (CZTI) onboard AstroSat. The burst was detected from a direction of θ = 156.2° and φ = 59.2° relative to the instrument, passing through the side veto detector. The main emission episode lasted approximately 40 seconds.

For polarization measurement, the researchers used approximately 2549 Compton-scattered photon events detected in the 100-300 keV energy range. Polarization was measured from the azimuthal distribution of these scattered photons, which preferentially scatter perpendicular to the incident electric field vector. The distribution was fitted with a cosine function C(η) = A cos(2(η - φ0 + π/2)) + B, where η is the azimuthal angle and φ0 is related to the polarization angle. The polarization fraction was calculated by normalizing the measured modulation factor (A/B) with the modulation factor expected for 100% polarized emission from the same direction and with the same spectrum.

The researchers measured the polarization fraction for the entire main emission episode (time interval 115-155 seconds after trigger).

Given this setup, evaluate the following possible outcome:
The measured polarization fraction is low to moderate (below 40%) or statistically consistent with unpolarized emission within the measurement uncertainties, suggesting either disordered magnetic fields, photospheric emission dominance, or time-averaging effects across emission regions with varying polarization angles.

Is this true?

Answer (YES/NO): YES